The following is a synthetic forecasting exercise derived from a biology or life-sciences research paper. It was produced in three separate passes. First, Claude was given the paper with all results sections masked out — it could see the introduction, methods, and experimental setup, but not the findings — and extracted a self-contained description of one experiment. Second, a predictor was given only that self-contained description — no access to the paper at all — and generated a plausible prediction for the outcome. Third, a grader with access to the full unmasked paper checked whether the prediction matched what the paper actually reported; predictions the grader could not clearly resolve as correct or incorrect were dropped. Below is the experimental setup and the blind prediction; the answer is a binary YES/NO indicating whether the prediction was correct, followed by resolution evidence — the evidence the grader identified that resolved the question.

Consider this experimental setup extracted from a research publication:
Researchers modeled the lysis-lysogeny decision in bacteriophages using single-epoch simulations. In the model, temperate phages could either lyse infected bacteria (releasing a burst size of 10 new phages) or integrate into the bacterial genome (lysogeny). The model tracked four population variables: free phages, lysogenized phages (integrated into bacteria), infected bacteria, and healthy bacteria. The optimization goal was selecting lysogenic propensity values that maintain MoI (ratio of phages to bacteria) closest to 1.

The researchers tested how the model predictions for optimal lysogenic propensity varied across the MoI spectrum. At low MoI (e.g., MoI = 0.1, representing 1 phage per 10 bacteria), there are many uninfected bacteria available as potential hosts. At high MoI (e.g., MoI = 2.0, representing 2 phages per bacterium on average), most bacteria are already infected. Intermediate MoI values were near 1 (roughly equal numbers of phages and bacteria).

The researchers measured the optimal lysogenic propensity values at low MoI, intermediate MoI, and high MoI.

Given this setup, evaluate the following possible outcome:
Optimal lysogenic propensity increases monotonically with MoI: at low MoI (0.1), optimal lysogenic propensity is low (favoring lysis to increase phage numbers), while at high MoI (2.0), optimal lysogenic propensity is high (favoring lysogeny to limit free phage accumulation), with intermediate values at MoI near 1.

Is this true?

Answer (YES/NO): YES